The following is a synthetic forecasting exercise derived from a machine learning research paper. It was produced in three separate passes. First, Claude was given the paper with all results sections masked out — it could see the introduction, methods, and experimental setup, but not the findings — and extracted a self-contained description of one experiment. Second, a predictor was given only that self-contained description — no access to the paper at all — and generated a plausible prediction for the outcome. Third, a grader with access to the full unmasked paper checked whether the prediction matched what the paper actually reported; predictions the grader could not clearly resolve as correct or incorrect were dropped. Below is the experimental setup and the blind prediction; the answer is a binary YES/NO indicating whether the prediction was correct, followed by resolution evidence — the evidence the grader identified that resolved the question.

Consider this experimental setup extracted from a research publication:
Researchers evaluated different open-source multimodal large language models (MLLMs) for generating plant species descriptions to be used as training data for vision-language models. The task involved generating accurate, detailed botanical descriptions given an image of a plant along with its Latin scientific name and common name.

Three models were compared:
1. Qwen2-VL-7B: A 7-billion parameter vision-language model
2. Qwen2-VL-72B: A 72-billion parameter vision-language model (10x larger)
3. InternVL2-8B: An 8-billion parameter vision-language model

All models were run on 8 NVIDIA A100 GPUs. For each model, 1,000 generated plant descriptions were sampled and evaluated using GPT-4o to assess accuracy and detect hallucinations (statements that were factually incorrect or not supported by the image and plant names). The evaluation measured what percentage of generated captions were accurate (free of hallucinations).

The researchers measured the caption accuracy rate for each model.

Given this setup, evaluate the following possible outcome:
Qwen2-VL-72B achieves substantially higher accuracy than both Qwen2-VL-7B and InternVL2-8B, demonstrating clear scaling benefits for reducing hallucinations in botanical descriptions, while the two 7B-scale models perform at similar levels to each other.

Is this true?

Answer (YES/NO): NO